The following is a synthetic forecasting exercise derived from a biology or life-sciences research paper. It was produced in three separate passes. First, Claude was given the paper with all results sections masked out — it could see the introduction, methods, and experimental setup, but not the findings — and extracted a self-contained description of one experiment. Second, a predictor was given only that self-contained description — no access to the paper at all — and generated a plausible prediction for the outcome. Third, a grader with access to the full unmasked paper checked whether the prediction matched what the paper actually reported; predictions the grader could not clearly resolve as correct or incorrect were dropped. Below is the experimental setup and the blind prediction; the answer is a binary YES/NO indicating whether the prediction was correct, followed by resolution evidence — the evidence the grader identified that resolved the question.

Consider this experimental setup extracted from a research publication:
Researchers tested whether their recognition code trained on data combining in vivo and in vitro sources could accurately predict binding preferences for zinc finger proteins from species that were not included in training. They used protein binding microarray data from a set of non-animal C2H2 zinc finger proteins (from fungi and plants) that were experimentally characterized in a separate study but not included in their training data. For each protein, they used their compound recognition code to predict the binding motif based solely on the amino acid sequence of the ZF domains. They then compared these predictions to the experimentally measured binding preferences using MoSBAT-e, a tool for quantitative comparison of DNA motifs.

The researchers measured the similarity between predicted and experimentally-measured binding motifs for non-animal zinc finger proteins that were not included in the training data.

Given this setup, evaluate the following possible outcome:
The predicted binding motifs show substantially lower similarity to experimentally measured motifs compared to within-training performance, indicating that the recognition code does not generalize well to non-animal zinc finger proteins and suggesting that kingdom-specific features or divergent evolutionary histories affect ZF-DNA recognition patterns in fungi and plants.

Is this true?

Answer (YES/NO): NO